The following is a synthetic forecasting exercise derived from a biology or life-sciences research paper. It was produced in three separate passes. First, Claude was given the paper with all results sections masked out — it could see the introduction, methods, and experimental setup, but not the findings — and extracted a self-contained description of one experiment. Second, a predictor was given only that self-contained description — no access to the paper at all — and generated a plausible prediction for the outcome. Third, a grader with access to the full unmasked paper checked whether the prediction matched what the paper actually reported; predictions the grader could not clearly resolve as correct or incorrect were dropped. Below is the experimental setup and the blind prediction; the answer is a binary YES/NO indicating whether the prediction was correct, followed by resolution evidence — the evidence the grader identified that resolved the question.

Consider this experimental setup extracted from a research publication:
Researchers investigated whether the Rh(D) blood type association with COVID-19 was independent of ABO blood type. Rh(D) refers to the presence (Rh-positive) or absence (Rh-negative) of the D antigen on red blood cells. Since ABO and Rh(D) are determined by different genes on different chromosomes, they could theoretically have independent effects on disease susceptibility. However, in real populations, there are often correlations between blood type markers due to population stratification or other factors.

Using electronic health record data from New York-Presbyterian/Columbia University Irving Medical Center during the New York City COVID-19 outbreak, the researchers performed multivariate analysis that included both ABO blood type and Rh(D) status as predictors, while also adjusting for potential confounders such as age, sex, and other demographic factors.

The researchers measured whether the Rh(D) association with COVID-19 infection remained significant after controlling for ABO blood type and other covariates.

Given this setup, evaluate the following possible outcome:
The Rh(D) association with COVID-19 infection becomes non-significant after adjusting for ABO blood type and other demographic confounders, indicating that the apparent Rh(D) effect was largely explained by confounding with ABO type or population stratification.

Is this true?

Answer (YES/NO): NO